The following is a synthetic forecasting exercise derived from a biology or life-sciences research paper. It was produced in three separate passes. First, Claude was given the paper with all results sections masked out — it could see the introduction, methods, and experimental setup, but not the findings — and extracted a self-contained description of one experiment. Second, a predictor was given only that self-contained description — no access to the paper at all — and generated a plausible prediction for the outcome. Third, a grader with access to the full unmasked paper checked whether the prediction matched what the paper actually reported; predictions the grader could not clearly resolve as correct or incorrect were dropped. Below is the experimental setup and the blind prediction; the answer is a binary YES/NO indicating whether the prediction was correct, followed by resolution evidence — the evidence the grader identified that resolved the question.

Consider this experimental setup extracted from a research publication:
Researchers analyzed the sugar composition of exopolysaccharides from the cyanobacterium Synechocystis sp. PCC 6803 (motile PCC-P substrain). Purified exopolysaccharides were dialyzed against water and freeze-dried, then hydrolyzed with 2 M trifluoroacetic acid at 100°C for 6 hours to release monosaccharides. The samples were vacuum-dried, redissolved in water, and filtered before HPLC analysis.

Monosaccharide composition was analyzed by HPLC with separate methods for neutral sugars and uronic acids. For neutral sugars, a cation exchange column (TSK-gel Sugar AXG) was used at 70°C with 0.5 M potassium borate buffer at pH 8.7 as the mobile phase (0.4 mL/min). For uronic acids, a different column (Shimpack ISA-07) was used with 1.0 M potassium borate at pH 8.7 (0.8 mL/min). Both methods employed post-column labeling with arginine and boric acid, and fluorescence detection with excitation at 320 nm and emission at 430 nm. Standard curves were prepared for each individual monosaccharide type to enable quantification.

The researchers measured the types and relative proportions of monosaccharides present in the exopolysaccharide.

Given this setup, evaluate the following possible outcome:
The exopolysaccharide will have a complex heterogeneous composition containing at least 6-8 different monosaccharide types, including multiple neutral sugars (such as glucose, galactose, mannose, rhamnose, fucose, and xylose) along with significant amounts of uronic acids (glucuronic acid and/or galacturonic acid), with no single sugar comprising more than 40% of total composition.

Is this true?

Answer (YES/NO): NO